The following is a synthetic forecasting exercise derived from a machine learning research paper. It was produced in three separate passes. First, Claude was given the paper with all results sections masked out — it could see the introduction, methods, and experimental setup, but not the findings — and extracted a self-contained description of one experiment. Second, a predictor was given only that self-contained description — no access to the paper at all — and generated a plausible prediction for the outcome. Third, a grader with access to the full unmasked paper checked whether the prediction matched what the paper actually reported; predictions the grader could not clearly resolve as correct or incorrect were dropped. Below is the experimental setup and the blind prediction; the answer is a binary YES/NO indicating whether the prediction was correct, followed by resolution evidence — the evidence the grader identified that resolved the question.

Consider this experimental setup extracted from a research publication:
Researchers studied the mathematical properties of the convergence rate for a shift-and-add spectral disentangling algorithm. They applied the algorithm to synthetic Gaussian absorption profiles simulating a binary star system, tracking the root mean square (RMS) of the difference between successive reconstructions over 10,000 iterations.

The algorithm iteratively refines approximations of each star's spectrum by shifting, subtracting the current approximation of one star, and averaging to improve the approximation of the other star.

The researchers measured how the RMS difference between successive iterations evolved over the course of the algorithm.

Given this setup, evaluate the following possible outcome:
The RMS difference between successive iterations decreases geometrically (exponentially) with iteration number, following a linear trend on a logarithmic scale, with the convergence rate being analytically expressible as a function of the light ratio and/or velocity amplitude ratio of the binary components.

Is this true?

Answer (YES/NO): NO